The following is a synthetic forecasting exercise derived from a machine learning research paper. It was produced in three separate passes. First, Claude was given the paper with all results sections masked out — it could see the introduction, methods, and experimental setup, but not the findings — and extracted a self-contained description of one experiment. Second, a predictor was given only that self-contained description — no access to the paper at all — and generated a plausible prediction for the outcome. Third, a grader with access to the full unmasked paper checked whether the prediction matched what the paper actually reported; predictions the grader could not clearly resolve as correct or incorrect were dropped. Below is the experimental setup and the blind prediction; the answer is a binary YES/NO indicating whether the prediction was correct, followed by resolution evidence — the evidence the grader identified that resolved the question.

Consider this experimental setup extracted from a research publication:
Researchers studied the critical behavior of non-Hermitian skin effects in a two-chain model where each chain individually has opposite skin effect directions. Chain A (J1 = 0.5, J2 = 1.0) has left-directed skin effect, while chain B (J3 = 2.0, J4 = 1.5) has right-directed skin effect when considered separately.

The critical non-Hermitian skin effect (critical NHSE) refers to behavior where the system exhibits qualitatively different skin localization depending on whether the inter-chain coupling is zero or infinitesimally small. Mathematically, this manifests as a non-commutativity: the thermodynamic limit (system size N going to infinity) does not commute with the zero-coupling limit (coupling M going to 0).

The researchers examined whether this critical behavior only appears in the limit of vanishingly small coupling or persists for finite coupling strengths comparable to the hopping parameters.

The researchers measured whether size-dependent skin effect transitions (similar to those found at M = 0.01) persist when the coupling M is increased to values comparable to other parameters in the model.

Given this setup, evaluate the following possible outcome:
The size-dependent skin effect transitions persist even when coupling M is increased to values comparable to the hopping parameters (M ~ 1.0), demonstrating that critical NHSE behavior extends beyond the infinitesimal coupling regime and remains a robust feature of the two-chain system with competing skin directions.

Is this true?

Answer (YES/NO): YES